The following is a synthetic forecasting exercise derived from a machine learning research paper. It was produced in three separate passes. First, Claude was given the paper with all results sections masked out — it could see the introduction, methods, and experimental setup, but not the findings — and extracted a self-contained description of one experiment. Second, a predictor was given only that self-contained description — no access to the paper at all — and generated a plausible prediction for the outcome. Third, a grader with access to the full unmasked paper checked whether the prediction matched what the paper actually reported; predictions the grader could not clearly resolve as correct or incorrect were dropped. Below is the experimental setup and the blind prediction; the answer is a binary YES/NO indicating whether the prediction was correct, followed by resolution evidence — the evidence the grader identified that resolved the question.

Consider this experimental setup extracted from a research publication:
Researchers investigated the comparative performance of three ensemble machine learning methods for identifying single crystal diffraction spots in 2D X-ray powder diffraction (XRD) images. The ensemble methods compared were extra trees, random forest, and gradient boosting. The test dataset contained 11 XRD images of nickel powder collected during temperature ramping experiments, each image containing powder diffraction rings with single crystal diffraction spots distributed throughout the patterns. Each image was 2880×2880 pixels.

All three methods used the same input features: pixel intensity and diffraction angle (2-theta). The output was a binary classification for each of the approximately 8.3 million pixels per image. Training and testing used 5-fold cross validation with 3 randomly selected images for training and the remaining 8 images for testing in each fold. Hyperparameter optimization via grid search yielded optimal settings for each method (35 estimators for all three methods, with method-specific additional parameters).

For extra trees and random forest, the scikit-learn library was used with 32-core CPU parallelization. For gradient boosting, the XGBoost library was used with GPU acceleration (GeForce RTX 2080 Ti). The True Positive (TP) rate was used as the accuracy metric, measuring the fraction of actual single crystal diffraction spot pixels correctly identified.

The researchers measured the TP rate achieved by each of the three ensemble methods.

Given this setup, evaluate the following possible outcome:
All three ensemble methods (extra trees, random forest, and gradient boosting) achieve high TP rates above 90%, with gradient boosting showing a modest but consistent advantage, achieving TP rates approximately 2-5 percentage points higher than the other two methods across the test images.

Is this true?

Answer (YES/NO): NO